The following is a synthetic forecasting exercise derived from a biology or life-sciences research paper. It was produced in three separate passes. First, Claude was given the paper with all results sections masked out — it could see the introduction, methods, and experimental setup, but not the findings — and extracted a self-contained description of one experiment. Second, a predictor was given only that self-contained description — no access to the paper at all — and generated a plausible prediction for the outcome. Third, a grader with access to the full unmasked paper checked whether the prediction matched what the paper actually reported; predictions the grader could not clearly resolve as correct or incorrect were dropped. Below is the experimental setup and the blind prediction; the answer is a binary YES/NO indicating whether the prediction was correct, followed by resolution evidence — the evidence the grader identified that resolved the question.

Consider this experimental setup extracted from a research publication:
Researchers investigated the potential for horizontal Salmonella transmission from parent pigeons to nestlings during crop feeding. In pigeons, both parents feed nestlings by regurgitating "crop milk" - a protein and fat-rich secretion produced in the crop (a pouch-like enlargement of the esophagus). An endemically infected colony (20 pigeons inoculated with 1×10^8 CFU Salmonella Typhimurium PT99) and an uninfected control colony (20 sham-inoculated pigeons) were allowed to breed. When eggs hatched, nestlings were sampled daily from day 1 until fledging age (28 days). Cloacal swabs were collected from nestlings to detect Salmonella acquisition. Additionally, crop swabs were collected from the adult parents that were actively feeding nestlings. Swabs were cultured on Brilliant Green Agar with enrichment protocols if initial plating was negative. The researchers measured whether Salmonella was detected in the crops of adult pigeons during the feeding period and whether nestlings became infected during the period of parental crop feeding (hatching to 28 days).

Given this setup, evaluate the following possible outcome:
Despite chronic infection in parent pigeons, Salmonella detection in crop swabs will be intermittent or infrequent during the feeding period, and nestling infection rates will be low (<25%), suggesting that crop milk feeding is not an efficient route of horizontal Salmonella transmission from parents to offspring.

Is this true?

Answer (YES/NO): NO